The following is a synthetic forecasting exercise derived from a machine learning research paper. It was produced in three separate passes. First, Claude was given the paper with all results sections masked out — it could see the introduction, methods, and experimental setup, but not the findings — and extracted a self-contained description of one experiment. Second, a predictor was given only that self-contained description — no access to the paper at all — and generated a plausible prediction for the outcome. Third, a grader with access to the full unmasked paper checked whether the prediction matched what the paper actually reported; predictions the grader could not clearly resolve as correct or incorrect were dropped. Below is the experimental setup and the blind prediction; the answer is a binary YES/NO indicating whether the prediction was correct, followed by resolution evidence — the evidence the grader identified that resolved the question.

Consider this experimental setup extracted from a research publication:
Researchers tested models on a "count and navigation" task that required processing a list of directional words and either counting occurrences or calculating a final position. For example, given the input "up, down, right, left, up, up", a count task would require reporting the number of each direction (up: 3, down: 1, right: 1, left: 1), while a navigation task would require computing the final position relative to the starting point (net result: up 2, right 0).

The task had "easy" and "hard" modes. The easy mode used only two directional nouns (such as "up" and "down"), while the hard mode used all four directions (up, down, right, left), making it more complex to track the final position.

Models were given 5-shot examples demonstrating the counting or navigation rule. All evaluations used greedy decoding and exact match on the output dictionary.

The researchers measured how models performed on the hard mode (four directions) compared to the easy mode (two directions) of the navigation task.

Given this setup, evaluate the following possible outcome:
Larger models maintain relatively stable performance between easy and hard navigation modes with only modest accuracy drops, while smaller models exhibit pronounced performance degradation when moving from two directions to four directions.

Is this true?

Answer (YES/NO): NO